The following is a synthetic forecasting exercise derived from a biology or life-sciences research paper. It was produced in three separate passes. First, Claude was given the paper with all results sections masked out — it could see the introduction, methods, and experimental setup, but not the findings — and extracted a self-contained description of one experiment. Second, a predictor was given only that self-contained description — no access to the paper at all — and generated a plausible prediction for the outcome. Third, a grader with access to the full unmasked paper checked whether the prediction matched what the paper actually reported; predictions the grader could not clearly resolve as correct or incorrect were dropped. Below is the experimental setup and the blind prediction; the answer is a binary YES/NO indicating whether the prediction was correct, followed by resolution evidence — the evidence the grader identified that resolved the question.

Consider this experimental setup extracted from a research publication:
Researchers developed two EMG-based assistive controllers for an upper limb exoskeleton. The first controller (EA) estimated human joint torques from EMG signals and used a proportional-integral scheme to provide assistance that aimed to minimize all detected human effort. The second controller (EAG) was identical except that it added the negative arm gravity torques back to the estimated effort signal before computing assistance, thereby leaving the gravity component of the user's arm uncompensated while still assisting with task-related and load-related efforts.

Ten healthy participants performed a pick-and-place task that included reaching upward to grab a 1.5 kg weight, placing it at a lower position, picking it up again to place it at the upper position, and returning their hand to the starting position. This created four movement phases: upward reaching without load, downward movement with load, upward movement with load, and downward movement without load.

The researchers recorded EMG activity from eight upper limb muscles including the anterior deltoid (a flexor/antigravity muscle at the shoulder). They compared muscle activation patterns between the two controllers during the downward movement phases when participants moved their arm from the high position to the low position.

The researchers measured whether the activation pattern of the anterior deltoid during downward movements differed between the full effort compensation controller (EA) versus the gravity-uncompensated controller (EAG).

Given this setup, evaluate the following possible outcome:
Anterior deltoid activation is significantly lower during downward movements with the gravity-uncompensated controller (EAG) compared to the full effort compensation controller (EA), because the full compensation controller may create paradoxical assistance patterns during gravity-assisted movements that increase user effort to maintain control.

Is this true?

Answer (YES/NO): NO